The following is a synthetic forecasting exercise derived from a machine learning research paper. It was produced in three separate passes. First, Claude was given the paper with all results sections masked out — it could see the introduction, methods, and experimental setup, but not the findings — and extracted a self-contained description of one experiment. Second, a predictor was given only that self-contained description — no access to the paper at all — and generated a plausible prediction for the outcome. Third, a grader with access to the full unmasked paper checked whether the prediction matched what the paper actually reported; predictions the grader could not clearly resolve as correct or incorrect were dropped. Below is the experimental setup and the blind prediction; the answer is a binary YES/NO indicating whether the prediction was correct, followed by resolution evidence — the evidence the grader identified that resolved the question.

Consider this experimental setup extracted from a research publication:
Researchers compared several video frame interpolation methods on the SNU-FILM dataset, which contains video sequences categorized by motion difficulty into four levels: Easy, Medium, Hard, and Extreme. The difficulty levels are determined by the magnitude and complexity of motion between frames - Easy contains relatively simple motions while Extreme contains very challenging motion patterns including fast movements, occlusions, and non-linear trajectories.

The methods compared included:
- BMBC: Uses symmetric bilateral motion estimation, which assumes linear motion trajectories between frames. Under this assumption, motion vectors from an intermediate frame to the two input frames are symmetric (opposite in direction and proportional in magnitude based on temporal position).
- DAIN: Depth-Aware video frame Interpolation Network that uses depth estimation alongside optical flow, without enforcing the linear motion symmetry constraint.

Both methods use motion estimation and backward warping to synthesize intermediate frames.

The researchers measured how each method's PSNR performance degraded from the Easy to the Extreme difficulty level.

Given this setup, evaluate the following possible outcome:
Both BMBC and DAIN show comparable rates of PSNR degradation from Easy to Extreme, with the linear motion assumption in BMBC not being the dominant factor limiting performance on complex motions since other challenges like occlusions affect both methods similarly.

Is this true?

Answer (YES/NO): NO